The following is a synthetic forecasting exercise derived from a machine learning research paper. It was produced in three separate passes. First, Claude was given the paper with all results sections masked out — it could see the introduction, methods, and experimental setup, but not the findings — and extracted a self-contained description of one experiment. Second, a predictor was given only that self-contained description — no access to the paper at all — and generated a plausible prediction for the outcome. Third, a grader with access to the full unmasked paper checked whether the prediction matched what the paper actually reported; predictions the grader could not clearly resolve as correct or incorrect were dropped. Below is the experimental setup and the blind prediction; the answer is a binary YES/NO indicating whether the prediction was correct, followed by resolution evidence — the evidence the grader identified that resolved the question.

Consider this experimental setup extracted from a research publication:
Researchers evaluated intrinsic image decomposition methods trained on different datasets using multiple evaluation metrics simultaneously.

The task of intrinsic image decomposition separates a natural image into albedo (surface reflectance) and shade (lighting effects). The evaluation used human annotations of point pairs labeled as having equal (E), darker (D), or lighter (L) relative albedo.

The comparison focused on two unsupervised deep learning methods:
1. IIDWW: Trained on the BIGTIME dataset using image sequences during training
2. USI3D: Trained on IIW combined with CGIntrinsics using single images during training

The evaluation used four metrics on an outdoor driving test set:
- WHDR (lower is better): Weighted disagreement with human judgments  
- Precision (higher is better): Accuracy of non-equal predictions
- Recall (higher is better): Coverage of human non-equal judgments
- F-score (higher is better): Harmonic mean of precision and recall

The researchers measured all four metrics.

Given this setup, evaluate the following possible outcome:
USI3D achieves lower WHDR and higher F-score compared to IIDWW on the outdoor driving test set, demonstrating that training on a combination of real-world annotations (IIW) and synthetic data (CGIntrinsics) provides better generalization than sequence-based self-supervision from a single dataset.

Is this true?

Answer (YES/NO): YES